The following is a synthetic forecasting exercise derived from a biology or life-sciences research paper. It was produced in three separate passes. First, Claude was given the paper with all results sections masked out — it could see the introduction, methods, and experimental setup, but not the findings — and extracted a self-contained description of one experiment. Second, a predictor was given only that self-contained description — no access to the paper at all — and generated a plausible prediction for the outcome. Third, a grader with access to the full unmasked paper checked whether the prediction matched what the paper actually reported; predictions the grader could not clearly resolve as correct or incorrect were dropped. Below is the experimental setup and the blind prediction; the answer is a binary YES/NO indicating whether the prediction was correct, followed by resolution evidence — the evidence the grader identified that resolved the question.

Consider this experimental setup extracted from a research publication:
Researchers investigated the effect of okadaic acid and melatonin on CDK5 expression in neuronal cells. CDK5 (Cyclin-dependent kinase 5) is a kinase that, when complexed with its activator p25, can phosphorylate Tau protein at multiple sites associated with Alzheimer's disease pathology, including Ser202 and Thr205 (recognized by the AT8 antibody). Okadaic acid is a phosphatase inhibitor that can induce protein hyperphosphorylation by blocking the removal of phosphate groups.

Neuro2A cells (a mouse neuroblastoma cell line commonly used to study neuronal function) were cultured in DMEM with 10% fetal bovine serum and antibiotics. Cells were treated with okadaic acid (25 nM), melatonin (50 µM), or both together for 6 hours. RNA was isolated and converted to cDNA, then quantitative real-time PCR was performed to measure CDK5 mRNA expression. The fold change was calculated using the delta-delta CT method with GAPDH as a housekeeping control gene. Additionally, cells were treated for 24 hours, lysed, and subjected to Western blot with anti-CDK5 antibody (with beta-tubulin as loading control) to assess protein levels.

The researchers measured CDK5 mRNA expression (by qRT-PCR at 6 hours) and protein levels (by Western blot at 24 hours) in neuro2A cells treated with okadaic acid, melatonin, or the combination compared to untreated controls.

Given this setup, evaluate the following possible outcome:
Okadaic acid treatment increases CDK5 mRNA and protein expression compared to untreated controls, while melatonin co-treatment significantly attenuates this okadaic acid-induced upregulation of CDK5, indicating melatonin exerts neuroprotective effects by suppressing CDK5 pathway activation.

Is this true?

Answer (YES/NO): NO